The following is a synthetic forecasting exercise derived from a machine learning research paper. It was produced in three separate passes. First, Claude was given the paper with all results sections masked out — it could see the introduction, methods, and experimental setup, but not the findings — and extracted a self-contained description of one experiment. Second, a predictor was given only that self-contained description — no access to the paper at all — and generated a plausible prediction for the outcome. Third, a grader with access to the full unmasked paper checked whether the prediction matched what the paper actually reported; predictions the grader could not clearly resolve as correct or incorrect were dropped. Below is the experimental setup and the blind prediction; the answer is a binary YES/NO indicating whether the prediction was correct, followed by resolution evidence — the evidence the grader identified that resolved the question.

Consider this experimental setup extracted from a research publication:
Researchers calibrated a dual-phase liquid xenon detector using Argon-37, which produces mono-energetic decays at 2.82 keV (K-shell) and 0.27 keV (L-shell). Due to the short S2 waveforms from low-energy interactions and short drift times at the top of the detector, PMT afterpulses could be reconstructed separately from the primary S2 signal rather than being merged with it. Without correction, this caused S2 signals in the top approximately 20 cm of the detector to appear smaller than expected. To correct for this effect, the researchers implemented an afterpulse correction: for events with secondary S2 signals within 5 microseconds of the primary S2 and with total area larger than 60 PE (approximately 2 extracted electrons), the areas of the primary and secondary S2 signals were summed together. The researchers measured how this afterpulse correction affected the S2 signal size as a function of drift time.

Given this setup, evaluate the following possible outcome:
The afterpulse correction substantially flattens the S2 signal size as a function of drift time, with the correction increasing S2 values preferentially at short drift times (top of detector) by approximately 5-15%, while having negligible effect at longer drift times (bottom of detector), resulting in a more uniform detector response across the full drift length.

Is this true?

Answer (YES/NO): NO